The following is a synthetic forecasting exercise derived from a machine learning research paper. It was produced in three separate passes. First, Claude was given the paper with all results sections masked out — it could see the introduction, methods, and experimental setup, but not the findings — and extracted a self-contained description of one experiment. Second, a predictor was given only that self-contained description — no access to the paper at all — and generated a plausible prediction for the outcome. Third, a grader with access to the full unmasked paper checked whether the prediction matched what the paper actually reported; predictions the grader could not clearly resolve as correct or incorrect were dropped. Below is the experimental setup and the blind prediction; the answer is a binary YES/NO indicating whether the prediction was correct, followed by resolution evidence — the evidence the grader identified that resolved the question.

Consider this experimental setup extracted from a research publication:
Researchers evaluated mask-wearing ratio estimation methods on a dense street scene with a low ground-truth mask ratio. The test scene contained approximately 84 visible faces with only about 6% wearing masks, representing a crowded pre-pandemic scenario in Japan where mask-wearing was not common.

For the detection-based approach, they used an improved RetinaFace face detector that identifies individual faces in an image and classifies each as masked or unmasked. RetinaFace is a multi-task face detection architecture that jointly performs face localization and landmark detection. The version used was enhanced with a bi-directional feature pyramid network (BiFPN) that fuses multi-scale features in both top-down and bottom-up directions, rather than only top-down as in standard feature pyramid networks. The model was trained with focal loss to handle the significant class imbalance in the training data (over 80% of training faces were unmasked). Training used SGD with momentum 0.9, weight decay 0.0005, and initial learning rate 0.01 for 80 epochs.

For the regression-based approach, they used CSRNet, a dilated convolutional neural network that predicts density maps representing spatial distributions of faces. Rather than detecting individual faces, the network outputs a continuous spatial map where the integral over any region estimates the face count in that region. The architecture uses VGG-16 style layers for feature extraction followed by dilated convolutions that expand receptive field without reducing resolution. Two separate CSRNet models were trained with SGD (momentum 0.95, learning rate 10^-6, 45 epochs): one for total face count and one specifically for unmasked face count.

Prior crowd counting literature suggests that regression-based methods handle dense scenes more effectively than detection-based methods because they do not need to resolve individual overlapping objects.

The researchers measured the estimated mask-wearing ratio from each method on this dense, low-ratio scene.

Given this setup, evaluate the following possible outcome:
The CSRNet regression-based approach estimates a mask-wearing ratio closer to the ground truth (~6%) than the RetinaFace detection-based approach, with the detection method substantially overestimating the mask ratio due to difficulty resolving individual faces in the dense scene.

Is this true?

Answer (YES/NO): NO